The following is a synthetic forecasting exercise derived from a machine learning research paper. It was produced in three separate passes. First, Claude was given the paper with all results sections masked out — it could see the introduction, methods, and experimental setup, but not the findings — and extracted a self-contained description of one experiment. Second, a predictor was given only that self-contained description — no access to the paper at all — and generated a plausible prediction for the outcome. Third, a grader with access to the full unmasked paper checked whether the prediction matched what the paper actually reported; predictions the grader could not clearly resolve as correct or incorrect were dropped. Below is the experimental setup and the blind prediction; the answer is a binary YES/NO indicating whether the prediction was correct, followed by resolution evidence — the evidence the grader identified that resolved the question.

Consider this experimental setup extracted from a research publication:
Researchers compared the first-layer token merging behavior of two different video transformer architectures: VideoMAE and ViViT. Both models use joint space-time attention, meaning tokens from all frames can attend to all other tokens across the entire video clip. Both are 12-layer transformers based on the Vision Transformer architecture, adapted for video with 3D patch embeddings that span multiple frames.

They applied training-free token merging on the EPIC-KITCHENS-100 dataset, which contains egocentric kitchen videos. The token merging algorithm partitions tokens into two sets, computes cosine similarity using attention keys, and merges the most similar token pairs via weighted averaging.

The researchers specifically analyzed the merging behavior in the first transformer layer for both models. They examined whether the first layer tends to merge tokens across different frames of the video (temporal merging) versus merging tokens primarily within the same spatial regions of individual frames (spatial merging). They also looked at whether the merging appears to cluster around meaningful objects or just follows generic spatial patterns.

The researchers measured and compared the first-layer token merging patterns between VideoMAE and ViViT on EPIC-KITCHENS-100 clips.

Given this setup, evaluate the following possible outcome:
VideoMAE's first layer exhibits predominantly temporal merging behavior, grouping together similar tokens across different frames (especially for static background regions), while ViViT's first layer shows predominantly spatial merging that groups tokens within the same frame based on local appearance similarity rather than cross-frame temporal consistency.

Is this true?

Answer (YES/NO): NO